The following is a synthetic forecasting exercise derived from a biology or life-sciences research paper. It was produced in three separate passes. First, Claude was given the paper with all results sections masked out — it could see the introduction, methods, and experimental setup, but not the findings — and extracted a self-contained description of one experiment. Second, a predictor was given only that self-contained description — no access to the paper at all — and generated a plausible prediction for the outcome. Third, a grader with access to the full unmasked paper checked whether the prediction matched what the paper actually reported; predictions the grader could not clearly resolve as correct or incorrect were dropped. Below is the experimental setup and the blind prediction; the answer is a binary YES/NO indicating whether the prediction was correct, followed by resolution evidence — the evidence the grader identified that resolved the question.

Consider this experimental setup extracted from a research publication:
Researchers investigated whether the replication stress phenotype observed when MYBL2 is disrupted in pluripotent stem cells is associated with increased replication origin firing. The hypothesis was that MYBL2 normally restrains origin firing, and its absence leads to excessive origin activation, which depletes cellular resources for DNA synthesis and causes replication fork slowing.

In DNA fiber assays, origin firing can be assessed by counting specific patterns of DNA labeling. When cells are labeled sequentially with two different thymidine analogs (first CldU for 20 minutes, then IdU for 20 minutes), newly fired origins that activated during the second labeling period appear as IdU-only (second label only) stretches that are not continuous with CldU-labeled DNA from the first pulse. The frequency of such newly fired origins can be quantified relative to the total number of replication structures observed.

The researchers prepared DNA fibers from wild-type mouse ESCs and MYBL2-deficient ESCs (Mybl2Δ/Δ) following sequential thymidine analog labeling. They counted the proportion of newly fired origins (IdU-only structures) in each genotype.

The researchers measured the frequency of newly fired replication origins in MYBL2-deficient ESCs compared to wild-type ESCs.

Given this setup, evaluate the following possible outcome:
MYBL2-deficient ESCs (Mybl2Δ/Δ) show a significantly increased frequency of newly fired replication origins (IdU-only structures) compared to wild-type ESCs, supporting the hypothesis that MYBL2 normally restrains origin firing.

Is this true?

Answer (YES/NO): YES